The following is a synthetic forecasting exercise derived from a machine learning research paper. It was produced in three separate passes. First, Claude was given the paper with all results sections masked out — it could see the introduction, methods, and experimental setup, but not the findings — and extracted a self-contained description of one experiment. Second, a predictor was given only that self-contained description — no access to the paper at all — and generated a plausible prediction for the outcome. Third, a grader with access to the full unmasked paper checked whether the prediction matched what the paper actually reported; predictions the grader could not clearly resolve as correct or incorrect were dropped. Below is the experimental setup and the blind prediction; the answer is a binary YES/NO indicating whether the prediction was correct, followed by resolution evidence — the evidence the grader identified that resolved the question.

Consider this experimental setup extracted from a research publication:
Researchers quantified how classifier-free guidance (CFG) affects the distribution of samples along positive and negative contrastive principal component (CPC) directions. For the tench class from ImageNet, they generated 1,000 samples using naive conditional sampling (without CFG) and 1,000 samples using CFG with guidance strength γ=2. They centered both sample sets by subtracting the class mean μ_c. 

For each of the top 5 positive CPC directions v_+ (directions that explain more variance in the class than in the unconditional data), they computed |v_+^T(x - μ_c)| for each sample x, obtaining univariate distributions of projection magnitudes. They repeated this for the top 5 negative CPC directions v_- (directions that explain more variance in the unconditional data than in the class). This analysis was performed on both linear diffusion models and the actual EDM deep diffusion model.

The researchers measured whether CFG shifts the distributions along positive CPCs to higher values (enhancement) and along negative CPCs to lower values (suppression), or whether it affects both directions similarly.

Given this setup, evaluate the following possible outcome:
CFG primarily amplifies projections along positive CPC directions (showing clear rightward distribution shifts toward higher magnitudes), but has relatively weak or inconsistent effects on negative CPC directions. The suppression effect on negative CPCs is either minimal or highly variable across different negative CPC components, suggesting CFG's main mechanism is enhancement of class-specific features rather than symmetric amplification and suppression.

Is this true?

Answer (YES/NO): NO